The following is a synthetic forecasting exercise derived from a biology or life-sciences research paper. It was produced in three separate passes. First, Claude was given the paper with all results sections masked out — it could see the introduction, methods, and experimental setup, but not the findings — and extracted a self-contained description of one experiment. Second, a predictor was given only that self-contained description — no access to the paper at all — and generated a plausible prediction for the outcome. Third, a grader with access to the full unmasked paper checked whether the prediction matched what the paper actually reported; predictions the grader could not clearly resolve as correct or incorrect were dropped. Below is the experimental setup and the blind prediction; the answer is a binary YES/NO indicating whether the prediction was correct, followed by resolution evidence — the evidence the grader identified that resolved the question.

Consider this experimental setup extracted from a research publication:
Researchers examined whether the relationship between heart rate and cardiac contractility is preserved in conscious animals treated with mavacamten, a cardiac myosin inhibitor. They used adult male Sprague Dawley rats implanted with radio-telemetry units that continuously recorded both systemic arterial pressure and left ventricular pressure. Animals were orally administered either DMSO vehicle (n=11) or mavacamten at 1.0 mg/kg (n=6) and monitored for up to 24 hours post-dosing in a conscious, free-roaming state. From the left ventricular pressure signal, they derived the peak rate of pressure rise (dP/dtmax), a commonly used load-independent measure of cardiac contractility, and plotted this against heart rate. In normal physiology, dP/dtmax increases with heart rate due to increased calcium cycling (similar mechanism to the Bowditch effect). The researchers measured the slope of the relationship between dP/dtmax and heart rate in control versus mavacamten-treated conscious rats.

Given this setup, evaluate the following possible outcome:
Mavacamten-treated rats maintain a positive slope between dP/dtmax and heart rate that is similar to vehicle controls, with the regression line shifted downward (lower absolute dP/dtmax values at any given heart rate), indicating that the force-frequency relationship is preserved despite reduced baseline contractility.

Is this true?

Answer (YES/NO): NO